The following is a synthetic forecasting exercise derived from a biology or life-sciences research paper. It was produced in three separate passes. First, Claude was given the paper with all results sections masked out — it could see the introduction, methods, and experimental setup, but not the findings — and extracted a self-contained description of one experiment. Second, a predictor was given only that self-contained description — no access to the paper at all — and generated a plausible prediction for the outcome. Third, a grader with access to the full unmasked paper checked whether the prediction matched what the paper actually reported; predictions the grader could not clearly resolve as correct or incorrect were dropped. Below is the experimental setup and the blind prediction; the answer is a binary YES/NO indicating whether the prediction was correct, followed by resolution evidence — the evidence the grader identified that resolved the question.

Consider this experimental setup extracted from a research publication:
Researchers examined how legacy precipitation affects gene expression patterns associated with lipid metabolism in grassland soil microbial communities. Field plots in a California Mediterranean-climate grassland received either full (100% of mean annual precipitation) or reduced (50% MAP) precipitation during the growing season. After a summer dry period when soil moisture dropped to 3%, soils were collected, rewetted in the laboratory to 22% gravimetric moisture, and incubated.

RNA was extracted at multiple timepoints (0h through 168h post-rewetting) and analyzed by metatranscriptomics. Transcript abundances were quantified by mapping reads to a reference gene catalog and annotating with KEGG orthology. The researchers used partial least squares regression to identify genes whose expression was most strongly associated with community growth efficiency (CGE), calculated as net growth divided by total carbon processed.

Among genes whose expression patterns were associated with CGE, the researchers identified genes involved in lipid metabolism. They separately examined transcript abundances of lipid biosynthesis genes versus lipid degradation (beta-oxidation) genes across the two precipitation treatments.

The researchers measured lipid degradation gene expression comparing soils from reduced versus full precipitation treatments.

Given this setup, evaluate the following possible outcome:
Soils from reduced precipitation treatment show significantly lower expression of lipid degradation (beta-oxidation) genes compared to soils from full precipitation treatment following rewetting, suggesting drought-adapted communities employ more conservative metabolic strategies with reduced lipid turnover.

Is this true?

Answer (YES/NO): NO